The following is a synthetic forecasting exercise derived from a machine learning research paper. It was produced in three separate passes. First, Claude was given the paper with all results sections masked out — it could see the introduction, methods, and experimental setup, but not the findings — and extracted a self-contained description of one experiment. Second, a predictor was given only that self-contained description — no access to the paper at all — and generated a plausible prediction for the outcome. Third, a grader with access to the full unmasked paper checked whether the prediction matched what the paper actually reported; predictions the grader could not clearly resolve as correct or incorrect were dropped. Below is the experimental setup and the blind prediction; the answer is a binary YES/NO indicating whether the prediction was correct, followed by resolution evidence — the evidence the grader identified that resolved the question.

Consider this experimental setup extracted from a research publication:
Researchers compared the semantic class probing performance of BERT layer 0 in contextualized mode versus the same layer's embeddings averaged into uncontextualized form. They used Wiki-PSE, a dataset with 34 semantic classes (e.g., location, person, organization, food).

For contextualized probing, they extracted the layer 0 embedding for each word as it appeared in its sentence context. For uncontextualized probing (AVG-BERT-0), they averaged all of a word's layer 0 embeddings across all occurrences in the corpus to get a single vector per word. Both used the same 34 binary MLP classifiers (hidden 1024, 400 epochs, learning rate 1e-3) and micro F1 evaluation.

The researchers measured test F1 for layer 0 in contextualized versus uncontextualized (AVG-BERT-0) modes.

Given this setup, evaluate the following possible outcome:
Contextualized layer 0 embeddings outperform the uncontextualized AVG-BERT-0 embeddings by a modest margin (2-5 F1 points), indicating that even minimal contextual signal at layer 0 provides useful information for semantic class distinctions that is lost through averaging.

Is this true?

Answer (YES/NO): NO